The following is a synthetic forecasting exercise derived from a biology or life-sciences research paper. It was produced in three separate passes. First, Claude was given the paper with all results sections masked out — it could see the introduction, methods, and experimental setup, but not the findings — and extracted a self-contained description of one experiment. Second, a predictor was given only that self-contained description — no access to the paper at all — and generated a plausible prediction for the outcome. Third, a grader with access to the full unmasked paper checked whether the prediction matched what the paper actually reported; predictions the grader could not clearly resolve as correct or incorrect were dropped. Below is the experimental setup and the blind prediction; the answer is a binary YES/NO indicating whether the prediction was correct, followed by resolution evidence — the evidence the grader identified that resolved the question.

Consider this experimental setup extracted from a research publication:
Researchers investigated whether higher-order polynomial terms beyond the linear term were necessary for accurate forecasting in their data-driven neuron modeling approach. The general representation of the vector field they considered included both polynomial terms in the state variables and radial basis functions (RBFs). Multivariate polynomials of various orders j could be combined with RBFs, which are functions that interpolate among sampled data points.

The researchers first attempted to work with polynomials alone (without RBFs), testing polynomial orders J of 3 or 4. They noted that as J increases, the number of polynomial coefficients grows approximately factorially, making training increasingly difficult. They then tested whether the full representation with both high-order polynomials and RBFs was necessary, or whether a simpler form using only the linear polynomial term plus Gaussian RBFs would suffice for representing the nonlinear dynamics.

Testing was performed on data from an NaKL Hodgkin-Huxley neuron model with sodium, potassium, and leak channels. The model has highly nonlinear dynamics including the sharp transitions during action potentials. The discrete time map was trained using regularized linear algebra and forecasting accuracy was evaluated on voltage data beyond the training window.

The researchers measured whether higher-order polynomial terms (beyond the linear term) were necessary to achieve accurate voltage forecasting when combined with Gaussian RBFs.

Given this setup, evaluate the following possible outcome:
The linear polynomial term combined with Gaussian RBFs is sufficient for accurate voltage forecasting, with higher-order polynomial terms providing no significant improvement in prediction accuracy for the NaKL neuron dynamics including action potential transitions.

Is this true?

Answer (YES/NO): YES